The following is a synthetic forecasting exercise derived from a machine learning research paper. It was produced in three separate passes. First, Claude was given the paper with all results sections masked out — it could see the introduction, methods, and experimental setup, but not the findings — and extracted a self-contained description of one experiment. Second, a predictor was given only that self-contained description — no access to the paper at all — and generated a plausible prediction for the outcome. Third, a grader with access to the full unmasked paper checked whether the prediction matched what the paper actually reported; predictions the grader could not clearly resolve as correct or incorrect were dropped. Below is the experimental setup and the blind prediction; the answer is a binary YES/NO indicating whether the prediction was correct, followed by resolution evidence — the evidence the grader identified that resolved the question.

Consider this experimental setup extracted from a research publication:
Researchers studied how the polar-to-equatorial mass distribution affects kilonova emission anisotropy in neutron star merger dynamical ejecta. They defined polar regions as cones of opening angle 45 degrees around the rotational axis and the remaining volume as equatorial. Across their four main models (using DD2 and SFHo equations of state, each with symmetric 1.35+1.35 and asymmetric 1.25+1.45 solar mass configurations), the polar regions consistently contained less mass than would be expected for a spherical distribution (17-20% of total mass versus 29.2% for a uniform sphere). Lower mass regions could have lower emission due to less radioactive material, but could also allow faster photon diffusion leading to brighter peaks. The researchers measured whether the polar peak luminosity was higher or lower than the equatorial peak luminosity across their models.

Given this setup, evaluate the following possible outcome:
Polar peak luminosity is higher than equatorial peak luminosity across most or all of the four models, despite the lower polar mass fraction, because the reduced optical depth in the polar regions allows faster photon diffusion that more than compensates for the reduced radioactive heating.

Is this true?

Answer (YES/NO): YES